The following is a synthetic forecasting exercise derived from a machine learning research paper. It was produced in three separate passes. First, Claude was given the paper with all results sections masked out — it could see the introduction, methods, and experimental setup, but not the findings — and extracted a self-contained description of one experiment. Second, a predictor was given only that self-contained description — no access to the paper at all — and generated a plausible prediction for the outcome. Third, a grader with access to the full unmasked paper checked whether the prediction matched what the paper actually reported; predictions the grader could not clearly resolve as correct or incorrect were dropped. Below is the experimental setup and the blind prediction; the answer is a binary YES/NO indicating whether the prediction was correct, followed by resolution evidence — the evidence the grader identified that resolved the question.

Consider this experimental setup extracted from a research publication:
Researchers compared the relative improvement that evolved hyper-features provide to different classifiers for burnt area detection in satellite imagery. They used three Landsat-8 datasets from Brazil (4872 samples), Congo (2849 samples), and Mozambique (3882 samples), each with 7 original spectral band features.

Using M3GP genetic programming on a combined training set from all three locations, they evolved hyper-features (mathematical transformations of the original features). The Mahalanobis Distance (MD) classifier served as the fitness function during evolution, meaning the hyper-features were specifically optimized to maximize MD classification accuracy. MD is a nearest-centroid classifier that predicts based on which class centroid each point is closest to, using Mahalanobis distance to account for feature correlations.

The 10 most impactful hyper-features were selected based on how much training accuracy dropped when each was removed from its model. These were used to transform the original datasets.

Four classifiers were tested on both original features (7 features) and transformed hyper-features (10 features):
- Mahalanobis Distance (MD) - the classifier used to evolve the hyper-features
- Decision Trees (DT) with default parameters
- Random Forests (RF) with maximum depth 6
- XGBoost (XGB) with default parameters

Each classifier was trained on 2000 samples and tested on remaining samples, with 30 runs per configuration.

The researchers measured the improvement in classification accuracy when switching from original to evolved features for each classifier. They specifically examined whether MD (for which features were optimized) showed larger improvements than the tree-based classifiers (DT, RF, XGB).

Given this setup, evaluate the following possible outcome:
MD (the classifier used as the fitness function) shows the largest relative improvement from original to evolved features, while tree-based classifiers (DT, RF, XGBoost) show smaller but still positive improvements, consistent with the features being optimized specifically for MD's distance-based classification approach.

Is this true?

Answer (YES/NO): YES